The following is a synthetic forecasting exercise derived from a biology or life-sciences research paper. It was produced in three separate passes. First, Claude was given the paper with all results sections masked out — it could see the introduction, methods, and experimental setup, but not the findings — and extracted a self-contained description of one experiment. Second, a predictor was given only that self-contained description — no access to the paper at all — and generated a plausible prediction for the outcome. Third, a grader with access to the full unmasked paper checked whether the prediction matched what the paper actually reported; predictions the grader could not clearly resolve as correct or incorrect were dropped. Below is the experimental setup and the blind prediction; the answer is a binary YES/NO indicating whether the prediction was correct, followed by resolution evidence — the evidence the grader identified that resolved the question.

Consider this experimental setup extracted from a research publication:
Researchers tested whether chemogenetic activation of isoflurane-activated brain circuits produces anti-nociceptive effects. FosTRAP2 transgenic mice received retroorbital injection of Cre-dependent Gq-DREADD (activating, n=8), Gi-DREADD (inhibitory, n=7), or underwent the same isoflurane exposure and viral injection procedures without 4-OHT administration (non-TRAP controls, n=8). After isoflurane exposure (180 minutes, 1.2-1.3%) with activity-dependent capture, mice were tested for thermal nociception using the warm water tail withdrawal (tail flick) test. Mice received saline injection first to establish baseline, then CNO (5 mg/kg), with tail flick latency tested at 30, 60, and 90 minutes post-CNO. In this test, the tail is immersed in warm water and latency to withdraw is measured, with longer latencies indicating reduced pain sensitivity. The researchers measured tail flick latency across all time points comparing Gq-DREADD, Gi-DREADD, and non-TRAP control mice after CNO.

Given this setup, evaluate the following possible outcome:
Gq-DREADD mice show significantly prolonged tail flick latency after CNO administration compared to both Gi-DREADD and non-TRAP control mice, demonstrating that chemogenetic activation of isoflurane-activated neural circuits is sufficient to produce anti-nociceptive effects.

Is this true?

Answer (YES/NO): YES